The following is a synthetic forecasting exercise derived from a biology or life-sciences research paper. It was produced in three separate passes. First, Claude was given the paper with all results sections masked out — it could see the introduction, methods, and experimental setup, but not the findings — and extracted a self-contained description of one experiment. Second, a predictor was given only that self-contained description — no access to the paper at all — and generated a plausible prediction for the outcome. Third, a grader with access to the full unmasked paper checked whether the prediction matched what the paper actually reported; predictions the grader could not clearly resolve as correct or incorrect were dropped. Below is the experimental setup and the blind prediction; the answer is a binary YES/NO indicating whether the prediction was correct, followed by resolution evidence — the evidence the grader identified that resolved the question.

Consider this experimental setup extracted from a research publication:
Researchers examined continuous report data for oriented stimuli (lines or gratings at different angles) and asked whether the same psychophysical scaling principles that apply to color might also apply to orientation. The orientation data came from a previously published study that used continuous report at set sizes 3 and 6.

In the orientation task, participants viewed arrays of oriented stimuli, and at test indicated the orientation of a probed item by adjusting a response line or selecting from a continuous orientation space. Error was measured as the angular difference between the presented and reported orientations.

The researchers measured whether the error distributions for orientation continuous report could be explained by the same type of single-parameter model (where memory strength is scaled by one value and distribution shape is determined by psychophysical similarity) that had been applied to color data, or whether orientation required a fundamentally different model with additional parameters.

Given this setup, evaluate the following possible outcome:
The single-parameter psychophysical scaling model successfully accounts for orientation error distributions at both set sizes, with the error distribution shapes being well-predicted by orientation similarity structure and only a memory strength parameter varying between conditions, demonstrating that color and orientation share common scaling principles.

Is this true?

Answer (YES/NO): YES